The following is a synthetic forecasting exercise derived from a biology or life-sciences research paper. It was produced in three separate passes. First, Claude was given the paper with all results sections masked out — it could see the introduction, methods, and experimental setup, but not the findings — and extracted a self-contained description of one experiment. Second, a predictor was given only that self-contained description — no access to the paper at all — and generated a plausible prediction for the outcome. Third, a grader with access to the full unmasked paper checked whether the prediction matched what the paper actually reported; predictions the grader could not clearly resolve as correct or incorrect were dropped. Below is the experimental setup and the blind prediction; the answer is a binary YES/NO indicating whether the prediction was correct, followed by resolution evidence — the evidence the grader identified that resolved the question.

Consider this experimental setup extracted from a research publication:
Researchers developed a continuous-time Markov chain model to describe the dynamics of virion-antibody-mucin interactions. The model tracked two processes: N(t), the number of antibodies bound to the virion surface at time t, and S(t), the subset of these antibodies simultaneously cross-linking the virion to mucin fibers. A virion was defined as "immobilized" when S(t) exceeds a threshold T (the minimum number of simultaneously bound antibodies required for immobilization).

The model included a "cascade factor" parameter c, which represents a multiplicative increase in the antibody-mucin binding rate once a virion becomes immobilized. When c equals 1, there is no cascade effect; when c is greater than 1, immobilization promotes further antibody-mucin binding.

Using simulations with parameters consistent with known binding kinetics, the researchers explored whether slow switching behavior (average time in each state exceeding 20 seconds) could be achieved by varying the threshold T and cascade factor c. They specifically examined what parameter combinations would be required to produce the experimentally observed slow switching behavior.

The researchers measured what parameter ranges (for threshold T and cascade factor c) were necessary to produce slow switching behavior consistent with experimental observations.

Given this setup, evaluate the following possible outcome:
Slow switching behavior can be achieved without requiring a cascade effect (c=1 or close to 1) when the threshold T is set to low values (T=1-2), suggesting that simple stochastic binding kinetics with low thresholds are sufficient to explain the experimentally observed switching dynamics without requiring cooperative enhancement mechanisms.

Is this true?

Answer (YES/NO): NO